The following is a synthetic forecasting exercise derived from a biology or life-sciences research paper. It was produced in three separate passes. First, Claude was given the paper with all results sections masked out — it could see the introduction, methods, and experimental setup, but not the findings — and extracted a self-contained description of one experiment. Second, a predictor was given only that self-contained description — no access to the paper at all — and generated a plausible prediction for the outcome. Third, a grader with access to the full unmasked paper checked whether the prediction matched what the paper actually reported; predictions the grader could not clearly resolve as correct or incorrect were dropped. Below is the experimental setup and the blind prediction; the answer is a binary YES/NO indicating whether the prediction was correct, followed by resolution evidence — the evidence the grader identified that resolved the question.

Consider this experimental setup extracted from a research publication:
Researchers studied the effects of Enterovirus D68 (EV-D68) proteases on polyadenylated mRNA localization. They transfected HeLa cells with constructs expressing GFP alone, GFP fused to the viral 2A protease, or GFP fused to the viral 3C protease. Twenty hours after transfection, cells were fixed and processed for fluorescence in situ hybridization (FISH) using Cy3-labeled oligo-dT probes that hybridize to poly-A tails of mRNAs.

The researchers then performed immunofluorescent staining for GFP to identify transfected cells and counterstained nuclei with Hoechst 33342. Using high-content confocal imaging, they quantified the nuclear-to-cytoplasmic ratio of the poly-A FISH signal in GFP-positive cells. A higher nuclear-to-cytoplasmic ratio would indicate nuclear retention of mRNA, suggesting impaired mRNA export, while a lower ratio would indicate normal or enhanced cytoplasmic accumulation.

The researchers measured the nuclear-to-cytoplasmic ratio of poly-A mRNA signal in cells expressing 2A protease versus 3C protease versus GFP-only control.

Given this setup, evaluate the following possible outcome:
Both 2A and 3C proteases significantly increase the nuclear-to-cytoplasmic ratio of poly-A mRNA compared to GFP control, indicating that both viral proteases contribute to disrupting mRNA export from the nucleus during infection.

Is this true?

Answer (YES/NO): NO